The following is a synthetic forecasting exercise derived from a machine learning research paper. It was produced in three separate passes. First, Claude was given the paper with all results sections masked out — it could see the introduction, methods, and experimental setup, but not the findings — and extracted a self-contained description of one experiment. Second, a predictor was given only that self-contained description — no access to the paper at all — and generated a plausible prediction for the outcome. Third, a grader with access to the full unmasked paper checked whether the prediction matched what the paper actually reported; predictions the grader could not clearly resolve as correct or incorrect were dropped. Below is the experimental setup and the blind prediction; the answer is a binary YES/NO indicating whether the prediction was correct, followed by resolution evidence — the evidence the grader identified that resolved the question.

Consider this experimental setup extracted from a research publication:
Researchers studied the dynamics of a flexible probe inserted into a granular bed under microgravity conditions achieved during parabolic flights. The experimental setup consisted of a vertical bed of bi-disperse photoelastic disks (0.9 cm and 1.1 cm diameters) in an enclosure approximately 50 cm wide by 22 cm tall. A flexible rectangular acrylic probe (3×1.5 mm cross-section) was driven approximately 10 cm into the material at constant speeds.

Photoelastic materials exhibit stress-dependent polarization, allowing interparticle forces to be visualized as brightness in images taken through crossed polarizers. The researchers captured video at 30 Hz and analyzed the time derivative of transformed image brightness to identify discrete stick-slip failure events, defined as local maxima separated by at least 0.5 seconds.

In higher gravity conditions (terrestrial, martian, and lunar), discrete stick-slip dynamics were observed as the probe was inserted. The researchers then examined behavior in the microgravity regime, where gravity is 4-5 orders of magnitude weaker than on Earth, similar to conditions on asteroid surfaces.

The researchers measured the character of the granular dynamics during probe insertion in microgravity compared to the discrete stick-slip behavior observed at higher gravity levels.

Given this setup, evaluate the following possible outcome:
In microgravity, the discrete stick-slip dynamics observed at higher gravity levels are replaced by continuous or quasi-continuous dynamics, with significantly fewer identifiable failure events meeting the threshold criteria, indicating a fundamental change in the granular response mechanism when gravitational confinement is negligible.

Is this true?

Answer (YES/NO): YES